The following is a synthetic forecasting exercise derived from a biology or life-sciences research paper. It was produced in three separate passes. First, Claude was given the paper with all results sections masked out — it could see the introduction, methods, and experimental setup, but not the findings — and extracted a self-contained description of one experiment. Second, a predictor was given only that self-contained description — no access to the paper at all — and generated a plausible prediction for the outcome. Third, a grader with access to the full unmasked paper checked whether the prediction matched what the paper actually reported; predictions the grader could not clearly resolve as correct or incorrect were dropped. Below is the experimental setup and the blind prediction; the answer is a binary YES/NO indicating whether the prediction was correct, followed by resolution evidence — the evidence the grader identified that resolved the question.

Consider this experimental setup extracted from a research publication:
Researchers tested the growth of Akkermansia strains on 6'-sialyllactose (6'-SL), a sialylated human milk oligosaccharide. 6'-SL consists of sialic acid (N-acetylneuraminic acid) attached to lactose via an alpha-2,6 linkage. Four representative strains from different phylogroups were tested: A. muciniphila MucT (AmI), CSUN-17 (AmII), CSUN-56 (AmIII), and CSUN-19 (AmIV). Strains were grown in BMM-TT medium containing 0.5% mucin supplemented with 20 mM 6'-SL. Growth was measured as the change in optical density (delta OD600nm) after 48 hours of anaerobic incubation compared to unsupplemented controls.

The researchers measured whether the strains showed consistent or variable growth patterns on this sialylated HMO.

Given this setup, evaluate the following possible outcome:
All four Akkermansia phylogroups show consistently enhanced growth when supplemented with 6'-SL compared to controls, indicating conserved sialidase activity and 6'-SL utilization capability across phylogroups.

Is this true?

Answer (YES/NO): NO